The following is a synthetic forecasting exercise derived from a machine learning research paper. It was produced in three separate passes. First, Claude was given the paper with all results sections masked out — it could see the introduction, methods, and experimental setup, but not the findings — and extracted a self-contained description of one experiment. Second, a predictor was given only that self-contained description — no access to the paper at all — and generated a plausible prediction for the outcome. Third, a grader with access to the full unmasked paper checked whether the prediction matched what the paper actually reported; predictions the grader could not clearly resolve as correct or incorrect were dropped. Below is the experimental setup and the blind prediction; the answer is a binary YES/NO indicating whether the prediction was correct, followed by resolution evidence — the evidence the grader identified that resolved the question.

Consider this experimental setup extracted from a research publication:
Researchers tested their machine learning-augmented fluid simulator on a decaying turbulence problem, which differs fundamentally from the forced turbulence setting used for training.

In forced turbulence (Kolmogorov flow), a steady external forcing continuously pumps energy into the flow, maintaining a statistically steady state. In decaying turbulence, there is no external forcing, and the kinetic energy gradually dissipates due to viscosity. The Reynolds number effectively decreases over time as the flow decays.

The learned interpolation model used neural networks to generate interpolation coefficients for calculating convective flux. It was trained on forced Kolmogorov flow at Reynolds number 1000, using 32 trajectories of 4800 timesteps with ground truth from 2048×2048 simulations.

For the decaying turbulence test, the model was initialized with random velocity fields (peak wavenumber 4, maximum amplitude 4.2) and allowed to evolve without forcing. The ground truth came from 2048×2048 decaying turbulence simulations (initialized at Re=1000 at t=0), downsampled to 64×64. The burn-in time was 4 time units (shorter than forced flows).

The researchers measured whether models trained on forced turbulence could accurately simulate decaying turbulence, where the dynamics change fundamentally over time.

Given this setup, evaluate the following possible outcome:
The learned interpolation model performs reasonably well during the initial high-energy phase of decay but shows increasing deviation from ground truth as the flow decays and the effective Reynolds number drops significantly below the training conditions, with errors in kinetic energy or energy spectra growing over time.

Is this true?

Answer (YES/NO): NO